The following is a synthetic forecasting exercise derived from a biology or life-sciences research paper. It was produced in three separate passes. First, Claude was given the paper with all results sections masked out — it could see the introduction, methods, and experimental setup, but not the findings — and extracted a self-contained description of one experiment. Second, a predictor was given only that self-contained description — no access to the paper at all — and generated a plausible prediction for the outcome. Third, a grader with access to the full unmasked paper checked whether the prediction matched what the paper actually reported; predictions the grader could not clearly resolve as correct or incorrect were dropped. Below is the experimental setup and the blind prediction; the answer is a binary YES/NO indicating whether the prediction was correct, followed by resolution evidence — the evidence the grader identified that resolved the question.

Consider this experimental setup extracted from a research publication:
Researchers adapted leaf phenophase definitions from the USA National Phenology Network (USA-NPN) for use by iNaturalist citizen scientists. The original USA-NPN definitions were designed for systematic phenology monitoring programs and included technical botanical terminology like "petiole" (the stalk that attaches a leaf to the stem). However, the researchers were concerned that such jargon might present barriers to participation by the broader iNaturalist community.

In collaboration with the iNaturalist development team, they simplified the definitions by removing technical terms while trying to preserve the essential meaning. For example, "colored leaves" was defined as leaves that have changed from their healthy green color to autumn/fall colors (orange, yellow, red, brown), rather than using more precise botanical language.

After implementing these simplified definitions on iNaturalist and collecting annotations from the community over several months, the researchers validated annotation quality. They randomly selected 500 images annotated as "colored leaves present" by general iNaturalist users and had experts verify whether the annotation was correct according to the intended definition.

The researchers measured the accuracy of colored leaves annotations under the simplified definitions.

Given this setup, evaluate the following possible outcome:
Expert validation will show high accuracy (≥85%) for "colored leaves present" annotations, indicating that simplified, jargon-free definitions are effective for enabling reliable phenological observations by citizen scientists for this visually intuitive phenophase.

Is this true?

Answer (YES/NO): YES